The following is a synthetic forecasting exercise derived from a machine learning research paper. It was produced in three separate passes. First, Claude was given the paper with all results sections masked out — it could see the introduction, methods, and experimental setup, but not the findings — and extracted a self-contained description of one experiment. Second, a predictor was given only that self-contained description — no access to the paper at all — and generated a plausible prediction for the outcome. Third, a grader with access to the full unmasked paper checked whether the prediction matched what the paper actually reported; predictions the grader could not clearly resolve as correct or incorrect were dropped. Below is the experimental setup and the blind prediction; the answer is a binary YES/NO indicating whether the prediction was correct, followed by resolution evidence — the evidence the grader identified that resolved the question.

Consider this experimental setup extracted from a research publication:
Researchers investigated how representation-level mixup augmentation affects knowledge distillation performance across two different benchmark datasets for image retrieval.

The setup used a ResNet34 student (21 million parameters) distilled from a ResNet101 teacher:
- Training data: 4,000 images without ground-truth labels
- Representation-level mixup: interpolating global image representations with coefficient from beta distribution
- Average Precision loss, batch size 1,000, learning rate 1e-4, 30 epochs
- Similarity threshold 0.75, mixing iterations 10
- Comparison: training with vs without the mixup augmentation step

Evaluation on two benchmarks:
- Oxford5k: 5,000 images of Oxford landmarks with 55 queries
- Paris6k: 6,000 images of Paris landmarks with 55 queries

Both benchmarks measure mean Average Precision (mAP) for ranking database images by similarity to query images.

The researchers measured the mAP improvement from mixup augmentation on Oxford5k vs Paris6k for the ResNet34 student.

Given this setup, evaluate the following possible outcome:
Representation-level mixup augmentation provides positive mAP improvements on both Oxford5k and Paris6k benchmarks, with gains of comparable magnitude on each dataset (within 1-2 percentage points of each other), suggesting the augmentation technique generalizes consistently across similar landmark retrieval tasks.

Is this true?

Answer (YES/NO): YES